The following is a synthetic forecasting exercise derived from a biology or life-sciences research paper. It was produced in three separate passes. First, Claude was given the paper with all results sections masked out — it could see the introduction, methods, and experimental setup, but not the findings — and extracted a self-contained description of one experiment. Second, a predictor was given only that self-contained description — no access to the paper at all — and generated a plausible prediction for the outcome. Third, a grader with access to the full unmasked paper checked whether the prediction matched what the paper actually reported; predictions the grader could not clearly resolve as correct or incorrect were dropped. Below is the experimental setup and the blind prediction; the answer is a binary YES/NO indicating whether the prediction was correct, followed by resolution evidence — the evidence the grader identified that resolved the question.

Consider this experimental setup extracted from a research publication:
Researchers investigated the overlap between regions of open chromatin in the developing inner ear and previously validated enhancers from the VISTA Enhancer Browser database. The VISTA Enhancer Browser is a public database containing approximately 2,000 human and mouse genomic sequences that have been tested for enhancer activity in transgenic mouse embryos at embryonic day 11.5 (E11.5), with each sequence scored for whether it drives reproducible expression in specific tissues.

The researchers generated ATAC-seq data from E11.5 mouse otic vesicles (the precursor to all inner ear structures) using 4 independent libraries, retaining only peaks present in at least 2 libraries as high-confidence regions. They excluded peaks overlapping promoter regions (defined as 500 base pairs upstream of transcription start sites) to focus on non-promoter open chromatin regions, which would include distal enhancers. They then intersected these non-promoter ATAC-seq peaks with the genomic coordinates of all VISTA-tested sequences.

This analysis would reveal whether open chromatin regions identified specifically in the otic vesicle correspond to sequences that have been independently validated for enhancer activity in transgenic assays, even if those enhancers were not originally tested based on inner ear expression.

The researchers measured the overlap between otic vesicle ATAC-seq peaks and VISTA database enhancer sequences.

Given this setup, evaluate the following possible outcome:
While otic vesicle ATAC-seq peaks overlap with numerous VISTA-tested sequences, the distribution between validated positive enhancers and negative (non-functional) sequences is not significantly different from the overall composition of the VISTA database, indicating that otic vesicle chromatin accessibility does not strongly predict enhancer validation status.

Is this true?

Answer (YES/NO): NO